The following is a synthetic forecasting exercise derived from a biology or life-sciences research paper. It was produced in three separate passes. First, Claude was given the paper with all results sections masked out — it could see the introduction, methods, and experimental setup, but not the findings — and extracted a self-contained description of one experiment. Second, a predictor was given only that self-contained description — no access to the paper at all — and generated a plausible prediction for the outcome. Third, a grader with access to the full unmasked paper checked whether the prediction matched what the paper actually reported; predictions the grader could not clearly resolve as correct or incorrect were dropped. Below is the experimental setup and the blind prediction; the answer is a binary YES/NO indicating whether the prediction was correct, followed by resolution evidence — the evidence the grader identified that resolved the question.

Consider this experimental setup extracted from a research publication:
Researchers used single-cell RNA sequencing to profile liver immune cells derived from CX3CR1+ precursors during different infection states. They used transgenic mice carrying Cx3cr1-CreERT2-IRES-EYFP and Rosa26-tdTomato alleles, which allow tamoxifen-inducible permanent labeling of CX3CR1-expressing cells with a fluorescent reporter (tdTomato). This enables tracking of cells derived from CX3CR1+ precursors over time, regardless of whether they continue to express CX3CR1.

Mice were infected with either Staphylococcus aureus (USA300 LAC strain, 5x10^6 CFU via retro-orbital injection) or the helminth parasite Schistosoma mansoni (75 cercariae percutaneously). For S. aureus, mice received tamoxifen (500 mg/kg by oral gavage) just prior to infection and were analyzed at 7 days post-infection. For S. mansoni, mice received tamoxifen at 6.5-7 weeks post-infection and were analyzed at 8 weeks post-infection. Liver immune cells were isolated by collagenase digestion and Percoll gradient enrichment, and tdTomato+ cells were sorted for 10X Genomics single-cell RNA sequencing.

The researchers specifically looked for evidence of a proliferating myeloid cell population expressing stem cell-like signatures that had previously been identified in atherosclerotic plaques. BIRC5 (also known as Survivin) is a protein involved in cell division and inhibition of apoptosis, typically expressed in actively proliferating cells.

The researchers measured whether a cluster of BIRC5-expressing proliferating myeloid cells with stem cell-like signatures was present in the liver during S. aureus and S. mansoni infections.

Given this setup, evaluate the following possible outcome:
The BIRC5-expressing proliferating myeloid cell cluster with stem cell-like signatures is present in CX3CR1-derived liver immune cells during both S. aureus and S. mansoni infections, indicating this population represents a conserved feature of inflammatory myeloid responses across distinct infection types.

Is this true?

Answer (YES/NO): YES